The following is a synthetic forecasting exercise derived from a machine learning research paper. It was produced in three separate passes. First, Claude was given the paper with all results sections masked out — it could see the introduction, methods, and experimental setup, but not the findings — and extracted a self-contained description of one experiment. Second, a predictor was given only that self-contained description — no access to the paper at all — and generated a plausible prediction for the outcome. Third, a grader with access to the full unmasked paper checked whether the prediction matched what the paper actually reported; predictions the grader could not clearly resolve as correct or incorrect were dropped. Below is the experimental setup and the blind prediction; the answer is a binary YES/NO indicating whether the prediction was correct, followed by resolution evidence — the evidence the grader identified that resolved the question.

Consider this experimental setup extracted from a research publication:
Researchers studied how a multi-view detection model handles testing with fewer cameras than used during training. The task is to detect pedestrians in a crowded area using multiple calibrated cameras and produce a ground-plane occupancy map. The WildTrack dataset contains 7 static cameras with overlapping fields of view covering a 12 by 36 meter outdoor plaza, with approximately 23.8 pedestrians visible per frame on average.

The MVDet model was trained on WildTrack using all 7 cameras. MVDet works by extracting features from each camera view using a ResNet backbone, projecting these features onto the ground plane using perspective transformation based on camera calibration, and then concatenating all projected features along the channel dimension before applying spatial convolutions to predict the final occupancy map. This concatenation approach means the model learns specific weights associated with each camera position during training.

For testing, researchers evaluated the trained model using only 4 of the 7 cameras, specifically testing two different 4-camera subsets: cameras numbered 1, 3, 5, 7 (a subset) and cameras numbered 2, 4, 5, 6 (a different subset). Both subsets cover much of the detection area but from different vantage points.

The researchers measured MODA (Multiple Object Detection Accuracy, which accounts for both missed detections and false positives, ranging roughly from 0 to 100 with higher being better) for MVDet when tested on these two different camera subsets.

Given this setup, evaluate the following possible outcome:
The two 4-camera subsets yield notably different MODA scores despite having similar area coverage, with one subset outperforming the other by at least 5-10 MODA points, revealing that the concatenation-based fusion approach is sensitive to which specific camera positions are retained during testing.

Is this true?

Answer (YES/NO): YES